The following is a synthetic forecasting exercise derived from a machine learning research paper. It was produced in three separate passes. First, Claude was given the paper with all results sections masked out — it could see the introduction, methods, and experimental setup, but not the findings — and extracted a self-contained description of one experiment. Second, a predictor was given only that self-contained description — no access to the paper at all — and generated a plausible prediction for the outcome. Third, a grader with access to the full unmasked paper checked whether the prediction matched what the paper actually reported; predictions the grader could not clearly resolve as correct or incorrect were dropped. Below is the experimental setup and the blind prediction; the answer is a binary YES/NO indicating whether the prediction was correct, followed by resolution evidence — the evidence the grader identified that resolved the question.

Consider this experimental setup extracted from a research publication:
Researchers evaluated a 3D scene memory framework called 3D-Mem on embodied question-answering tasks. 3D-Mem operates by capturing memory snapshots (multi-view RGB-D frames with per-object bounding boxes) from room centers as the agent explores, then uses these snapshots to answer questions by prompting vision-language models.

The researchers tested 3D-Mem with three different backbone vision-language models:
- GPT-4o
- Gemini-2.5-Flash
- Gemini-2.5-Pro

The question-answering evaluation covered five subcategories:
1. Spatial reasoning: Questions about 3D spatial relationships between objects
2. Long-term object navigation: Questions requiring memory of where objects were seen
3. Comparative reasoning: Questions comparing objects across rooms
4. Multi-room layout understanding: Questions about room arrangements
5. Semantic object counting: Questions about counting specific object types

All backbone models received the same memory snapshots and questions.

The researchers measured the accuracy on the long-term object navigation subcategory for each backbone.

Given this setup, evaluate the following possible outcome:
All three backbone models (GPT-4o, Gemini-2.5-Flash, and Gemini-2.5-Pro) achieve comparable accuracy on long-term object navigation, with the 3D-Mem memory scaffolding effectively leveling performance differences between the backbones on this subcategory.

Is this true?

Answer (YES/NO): NO